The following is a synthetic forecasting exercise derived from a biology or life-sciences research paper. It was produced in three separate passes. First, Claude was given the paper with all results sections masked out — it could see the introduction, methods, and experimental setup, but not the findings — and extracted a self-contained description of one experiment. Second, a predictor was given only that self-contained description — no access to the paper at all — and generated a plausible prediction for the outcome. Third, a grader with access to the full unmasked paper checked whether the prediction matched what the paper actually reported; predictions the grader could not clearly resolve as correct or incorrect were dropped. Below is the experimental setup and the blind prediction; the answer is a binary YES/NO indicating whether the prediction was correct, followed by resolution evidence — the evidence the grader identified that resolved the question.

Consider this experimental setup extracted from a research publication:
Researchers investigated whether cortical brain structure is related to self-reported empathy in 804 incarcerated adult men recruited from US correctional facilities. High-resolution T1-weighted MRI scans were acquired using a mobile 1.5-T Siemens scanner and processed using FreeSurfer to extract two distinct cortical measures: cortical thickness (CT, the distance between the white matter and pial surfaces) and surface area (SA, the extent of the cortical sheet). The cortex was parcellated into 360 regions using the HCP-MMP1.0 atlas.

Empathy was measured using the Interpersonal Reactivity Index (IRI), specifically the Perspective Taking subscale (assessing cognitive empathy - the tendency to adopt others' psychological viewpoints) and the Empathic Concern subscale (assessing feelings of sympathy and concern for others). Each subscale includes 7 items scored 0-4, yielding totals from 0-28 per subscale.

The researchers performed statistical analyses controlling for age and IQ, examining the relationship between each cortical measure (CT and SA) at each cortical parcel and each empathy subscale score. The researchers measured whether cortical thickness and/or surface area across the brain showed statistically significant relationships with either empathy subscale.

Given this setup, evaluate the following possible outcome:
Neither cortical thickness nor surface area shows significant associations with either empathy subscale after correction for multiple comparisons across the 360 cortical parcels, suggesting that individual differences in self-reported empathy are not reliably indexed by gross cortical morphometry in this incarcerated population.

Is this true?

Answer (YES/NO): YES